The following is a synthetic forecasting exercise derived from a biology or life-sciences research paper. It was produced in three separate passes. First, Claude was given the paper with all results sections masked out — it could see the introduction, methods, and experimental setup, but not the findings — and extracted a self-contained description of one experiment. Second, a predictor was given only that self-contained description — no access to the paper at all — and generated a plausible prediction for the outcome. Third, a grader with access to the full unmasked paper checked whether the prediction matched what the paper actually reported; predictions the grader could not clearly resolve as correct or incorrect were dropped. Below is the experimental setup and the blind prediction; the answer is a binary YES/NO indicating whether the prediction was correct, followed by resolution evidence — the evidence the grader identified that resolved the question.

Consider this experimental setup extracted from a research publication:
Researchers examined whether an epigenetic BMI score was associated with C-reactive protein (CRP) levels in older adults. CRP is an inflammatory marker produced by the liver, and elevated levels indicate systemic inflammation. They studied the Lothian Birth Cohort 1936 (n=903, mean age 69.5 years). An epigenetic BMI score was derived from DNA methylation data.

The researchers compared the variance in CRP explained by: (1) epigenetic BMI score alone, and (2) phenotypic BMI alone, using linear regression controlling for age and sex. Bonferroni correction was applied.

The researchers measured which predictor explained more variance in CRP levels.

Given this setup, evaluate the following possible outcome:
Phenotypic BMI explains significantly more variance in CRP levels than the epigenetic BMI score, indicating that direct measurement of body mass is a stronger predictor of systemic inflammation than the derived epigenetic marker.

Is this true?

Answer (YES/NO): YES